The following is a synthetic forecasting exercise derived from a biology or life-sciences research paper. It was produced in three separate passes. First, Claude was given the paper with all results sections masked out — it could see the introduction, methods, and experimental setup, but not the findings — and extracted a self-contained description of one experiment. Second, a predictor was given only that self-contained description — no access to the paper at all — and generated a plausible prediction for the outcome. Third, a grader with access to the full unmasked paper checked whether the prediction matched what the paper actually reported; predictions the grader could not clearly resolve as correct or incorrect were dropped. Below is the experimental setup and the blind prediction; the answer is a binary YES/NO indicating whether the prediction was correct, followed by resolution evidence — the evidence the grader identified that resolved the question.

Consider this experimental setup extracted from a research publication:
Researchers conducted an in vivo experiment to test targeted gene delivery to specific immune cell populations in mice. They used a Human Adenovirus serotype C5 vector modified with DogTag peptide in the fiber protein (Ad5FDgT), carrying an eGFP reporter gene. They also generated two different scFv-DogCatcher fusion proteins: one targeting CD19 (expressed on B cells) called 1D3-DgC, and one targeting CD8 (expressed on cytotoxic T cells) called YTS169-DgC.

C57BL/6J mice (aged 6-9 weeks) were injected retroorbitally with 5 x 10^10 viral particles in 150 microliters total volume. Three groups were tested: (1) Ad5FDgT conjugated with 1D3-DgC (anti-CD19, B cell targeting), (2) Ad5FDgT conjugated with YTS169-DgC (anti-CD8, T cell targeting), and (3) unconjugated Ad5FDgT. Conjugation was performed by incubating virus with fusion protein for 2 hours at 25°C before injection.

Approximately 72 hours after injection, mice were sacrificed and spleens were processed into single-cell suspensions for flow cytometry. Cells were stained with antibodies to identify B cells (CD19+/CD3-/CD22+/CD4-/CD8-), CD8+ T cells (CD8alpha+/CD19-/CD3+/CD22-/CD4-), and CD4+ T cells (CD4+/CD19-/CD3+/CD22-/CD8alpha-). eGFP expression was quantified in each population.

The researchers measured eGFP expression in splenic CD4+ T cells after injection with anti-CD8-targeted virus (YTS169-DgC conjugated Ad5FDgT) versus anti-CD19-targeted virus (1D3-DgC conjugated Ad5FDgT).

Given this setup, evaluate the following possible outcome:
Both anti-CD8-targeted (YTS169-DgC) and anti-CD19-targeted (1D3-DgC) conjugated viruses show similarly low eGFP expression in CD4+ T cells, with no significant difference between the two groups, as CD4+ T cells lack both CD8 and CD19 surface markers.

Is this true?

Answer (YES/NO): YES